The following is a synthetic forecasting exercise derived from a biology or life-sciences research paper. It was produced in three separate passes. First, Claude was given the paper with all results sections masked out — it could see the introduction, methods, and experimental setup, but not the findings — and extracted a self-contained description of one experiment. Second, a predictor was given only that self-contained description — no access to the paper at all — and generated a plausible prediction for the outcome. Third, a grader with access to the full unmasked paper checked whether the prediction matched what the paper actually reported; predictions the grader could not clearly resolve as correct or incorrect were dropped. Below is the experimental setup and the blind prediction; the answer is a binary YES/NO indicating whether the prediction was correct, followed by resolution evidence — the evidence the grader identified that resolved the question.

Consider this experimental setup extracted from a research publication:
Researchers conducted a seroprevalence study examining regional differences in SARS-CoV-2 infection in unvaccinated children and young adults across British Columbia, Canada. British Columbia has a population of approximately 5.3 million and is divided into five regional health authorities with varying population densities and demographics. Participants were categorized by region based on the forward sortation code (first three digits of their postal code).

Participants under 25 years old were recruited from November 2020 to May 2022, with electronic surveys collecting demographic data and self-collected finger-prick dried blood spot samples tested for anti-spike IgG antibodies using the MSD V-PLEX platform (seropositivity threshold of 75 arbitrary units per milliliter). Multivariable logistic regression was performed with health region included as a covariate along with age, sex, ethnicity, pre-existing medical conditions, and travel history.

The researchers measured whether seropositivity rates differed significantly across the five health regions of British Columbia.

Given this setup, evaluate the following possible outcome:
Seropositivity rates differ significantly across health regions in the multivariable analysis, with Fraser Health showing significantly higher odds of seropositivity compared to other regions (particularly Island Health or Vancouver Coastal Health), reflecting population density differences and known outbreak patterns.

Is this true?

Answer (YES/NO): NO